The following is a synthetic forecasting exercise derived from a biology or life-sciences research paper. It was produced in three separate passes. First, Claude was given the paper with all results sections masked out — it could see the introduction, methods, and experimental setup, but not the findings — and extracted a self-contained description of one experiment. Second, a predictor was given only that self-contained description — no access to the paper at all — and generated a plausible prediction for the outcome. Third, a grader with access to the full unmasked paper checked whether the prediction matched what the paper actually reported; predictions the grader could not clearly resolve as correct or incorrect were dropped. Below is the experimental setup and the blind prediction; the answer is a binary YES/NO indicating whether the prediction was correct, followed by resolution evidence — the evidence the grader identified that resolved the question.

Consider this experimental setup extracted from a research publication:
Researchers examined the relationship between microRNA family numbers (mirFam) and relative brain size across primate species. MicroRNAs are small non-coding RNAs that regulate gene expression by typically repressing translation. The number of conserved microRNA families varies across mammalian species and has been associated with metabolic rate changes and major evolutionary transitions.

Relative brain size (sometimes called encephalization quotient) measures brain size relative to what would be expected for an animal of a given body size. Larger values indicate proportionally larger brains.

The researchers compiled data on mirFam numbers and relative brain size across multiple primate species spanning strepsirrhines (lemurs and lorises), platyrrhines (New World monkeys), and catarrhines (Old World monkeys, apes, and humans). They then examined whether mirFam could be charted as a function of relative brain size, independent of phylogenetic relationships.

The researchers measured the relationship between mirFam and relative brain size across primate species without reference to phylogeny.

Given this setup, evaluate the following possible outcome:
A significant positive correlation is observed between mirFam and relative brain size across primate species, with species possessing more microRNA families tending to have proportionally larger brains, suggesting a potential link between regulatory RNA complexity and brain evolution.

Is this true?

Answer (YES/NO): YES